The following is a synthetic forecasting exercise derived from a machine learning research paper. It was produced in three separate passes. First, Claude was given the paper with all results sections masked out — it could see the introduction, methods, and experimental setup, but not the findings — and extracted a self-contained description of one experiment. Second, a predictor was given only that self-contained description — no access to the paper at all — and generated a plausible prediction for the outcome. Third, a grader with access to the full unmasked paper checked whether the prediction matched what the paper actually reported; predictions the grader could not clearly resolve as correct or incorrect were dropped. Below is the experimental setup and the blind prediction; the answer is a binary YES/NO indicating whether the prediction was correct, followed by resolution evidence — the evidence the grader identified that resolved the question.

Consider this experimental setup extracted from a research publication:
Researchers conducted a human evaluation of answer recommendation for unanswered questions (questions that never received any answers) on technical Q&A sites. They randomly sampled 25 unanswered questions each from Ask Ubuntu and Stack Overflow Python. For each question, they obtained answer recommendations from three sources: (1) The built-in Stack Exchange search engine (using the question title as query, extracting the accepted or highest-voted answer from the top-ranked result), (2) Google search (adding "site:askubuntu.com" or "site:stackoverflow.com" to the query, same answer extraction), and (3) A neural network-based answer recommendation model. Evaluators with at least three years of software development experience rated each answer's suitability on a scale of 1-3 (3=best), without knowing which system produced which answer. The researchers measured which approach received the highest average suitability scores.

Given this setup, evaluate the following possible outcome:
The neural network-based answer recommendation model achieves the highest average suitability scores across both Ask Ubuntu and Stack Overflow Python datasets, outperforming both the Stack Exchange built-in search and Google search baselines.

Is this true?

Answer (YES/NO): YES